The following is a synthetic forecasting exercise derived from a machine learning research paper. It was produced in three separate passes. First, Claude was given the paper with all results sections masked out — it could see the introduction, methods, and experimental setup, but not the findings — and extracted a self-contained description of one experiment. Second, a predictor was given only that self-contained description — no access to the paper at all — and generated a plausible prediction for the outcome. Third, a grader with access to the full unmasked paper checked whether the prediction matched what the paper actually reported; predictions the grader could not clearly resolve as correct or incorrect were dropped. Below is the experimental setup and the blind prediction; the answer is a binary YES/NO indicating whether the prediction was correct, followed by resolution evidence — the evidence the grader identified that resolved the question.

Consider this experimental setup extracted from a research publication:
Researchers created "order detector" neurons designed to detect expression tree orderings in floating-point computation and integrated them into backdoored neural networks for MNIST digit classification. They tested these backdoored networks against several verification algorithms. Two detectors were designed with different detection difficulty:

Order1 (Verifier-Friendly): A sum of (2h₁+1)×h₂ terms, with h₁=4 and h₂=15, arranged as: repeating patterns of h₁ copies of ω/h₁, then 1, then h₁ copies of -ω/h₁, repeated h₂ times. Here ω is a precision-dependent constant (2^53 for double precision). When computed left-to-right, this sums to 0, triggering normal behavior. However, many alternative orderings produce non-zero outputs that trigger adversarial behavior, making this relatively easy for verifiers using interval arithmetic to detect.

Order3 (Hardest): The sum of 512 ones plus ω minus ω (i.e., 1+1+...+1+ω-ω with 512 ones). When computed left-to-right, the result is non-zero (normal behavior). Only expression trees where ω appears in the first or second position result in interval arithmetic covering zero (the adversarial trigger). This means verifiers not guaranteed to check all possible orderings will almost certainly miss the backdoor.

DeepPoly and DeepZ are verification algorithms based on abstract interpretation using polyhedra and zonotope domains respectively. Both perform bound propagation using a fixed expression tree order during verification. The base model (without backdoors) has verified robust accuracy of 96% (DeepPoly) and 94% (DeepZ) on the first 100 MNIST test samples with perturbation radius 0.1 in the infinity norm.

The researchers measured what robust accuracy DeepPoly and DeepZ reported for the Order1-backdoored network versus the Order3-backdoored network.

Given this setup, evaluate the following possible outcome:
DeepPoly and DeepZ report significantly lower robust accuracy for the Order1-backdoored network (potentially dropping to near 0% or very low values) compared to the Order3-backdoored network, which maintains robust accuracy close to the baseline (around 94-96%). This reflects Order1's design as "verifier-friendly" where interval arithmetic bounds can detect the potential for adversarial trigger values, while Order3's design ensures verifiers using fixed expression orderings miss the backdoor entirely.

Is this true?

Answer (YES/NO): YES